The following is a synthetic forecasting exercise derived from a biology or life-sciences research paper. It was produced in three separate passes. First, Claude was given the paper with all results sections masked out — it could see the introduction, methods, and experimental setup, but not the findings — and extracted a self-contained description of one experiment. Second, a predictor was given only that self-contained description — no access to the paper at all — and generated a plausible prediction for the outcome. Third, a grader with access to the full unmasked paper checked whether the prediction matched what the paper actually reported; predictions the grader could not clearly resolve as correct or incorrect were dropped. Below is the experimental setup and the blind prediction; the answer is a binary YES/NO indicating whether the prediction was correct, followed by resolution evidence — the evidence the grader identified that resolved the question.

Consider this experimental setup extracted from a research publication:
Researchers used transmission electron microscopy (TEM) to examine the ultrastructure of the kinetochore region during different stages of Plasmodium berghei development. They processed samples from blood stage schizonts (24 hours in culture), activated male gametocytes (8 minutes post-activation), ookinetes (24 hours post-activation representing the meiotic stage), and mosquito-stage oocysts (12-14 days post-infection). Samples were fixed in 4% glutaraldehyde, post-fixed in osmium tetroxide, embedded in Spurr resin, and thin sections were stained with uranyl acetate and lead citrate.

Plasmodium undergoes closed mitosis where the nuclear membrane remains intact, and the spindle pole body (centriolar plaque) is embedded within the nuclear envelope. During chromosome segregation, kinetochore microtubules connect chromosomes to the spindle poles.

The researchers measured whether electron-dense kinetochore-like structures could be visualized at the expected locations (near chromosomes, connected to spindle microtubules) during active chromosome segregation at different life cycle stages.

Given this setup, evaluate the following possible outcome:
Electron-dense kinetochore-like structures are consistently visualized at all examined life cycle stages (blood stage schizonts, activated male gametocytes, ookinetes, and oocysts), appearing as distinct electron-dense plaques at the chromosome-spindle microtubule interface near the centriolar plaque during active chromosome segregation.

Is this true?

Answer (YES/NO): YES